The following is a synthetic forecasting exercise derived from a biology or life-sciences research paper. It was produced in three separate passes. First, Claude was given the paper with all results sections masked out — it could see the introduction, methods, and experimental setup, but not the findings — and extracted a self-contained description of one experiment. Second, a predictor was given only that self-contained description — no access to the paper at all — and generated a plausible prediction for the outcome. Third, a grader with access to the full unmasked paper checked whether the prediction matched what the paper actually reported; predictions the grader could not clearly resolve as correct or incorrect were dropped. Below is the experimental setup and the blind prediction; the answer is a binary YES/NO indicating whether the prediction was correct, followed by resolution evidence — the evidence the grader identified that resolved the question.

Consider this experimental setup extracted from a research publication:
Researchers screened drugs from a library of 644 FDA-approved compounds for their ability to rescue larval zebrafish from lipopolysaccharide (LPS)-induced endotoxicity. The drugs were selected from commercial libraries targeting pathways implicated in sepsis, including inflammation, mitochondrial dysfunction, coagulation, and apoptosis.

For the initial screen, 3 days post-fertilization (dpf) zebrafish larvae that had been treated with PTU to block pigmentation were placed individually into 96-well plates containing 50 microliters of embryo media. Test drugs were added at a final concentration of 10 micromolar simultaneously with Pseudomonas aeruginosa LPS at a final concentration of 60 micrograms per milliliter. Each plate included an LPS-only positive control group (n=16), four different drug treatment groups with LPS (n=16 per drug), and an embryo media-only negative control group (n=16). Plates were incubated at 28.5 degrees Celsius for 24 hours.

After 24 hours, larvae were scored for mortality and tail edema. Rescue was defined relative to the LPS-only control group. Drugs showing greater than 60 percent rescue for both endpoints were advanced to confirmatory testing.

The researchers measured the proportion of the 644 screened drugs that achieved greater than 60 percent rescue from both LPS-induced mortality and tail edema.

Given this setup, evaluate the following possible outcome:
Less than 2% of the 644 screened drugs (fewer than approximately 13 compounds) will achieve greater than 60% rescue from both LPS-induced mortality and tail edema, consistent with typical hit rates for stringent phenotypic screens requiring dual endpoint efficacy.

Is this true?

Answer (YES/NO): NO